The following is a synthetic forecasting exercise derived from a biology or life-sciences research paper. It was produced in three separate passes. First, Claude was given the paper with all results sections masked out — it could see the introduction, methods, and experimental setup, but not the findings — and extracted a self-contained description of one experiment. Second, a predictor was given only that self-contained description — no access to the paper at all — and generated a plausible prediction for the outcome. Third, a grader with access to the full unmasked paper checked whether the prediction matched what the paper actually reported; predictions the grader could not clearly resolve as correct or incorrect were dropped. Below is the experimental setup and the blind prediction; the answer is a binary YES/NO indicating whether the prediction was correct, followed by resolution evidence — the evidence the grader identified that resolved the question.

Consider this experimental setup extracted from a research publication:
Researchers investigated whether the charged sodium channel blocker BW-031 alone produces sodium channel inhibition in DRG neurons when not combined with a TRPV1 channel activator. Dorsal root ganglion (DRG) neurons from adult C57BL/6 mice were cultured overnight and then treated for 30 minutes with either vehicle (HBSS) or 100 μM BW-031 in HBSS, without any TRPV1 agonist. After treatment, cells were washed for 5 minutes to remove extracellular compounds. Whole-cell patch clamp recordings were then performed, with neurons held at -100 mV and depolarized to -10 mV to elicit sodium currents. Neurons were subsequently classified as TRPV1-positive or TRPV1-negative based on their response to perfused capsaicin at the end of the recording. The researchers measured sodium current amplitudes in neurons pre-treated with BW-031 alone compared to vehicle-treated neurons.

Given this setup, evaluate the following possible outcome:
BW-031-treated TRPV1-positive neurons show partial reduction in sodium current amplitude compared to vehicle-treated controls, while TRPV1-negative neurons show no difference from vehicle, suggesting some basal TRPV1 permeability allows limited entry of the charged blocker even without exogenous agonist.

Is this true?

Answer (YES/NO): NO